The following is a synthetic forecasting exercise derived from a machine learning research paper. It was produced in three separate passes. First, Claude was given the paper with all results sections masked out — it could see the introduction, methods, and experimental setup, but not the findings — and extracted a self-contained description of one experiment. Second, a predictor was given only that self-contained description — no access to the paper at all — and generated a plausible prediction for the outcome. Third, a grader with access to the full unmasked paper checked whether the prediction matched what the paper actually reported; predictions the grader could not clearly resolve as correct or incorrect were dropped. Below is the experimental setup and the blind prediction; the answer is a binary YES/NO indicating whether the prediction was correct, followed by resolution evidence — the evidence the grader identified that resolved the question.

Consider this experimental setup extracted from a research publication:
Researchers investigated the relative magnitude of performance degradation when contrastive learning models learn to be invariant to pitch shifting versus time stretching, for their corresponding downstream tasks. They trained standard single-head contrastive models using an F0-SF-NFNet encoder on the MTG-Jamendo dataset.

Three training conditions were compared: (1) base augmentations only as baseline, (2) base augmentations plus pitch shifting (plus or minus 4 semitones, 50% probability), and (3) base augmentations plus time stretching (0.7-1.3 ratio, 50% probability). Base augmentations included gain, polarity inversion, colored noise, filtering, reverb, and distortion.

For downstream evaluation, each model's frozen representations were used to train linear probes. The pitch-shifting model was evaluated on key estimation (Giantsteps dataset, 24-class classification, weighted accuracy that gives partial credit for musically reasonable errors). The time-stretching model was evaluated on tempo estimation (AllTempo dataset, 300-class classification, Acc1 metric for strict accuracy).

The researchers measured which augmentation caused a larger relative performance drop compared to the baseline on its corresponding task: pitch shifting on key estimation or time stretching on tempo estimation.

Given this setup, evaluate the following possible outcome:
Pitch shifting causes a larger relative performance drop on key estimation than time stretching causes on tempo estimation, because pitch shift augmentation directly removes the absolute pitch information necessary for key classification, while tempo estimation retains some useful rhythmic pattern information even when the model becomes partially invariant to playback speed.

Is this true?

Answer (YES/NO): YES